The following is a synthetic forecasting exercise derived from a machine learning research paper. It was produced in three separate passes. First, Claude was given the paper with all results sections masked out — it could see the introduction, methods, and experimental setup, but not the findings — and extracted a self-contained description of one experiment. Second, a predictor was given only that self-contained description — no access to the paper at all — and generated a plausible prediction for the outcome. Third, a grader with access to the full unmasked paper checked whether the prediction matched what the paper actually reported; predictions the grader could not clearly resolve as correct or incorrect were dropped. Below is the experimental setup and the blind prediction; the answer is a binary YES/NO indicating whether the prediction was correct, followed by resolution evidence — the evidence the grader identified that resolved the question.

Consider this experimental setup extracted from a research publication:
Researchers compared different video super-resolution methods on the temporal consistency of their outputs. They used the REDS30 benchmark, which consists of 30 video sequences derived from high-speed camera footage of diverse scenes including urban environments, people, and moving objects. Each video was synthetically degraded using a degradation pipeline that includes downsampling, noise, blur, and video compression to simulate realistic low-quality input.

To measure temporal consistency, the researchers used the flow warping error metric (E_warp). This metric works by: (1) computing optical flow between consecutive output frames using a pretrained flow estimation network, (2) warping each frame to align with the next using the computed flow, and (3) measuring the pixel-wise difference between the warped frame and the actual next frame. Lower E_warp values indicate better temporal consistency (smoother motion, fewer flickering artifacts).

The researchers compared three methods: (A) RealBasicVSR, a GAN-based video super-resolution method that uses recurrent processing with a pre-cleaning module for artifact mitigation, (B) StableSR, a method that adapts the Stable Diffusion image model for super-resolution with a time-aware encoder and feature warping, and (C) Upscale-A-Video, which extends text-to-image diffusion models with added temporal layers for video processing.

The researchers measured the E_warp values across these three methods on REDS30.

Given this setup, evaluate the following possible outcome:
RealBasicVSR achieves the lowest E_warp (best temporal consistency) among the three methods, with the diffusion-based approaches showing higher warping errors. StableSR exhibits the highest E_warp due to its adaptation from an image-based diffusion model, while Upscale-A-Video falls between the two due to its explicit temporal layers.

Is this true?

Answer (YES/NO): YES